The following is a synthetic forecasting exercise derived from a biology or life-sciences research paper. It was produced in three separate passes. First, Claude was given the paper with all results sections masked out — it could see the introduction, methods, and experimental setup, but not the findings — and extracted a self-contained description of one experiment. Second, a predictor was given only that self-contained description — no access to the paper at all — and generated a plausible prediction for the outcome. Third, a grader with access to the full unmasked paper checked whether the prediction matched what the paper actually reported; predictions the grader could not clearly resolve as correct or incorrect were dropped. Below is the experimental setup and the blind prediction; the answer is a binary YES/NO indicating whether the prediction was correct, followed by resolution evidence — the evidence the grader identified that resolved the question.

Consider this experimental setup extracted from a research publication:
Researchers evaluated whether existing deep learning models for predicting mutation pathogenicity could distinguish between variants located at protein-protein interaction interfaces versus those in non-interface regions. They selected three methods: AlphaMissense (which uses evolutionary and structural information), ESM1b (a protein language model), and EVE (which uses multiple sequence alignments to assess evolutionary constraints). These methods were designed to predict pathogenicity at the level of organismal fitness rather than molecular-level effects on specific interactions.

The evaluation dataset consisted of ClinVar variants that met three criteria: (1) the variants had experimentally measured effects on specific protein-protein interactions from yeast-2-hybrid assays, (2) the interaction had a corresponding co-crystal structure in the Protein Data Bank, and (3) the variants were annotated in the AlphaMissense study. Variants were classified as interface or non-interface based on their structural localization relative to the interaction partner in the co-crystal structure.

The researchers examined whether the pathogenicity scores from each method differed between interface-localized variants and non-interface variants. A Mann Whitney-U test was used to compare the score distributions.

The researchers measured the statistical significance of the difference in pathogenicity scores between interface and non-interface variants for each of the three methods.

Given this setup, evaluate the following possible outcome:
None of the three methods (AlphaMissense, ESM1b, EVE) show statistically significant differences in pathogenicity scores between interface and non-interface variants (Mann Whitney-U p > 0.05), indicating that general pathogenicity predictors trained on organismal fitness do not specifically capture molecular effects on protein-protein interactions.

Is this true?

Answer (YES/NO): NO